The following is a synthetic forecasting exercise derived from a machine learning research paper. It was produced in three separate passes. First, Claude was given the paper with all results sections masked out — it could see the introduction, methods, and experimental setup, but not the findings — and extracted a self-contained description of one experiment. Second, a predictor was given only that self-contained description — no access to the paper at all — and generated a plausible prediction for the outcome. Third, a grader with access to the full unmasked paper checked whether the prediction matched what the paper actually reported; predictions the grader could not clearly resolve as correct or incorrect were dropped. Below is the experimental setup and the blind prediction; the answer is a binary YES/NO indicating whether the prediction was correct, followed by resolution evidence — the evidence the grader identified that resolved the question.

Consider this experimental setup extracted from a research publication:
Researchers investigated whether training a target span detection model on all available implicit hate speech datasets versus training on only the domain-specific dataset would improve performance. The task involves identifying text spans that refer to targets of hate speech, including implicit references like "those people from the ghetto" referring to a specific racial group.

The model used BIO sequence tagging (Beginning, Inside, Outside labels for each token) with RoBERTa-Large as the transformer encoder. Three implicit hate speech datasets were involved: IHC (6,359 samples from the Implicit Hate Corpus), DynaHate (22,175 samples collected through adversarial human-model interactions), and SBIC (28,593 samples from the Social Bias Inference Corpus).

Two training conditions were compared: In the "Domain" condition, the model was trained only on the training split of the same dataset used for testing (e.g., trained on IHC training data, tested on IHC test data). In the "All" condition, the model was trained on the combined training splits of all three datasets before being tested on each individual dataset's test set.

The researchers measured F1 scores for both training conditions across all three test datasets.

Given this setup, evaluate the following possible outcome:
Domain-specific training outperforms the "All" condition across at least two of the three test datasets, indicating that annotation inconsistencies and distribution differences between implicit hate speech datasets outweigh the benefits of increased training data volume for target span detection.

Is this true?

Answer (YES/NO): NO